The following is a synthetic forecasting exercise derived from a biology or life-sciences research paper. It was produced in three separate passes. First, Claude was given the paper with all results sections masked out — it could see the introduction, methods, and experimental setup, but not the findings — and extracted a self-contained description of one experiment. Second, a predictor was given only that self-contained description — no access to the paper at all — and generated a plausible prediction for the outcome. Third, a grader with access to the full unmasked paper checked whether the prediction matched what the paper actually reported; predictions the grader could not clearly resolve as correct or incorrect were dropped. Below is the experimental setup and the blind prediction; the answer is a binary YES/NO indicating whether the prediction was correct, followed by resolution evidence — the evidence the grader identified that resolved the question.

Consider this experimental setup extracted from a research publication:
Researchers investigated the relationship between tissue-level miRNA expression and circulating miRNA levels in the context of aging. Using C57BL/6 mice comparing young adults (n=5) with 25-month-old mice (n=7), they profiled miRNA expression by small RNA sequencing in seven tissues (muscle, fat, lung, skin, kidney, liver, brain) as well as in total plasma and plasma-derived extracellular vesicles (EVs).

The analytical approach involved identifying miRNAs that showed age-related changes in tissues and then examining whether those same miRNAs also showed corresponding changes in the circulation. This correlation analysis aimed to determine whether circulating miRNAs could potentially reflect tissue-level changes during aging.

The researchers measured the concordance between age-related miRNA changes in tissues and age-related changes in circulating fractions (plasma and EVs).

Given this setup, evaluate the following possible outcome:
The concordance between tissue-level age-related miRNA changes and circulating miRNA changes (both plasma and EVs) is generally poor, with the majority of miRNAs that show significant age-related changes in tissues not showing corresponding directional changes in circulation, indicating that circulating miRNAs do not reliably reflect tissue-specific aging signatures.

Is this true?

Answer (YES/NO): NO